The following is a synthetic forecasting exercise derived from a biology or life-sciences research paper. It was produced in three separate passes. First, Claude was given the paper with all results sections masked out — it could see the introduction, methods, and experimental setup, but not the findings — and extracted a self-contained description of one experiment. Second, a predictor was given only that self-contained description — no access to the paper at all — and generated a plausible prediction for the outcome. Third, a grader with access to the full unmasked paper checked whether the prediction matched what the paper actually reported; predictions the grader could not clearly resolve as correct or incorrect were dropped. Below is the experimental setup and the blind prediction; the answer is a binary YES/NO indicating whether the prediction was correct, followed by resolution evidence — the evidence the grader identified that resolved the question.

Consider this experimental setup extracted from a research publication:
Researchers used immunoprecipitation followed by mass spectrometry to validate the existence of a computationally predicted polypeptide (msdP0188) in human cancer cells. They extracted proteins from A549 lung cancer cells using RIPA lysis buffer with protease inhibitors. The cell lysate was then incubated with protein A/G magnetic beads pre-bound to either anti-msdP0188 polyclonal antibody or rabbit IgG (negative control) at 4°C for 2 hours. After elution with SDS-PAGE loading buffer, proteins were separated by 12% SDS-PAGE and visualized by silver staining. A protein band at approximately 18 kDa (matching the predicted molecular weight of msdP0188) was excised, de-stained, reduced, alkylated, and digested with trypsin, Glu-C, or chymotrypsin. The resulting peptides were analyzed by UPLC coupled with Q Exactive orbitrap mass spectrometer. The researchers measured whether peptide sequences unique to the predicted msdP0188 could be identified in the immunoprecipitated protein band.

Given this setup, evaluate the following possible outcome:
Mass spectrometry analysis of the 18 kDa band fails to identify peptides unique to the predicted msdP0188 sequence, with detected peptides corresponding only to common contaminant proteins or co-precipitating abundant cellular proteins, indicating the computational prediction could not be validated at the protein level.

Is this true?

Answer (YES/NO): NO